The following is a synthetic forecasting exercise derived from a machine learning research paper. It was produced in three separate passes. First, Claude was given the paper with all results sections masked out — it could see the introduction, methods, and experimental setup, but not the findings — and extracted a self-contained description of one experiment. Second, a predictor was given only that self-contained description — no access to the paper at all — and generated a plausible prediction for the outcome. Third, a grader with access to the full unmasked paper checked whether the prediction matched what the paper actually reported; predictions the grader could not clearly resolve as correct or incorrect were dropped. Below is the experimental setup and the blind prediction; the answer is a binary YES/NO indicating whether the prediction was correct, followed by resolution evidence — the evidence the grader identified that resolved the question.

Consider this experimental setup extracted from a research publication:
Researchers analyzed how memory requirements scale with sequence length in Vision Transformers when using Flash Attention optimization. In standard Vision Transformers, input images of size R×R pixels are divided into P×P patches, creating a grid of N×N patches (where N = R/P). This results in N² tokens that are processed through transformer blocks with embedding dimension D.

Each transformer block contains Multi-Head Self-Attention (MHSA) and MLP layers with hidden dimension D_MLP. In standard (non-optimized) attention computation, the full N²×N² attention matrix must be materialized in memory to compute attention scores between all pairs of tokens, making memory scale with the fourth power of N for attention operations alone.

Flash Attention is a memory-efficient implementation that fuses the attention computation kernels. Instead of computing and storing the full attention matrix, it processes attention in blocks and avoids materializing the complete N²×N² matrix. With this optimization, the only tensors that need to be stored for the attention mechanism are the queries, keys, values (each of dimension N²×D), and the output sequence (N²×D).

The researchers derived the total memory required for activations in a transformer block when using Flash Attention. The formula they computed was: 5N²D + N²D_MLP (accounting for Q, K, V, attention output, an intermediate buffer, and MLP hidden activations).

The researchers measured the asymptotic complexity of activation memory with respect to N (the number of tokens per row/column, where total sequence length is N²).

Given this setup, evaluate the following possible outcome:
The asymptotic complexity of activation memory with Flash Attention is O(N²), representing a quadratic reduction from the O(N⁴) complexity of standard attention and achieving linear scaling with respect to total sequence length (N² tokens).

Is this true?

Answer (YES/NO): NO